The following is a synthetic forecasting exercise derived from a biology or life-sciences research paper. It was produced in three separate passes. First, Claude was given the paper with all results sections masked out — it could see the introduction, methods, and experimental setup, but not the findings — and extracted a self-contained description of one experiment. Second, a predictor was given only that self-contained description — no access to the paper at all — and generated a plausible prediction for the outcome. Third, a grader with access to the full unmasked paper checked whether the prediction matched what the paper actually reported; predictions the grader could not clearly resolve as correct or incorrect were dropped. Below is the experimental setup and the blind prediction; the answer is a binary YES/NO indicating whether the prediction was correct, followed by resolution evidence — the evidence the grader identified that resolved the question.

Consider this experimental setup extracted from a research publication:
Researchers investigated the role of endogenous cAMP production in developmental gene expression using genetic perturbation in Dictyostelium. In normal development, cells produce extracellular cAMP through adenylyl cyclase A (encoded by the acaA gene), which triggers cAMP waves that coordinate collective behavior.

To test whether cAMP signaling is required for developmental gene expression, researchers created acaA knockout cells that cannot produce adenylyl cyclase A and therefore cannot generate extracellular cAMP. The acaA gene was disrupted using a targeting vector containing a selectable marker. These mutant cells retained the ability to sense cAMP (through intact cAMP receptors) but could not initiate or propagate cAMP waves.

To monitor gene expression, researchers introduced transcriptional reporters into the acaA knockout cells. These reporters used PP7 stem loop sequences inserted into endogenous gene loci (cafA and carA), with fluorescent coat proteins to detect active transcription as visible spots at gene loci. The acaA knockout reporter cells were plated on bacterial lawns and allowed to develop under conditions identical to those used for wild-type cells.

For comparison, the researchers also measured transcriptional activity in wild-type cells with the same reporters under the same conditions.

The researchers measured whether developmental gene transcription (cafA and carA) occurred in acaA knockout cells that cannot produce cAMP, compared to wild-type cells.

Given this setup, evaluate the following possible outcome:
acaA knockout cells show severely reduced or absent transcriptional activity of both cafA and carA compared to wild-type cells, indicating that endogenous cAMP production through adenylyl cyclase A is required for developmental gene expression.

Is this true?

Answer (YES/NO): YES